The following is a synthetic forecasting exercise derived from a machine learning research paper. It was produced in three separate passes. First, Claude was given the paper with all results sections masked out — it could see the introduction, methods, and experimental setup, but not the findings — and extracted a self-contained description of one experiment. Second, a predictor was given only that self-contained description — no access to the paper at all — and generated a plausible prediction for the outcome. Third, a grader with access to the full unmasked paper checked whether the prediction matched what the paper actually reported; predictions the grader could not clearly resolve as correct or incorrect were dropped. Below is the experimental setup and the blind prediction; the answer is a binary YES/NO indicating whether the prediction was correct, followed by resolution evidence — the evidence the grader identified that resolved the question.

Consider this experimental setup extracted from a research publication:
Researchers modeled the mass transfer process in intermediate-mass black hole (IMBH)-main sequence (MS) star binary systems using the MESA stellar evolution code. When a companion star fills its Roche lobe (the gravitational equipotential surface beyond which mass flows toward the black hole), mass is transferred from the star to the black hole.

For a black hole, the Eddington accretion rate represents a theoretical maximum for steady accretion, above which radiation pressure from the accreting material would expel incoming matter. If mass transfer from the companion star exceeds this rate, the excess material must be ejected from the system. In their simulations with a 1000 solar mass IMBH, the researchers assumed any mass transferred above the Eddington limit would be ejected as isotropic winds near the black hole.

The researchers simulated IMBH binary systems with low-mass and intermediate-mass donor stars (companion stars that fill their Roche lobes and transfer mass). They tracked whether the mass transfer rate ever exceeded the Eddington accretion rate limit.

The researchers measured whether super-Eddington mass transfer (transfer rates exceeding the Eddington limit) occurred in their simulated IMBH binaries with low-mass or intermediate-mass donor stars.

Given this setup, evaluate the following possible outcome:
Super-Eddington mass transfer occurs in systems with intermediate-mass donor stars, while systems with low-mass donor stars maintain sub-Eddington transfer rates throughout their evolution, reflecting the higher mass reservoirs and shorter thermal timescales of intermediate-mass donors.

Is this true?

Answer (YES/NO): NO